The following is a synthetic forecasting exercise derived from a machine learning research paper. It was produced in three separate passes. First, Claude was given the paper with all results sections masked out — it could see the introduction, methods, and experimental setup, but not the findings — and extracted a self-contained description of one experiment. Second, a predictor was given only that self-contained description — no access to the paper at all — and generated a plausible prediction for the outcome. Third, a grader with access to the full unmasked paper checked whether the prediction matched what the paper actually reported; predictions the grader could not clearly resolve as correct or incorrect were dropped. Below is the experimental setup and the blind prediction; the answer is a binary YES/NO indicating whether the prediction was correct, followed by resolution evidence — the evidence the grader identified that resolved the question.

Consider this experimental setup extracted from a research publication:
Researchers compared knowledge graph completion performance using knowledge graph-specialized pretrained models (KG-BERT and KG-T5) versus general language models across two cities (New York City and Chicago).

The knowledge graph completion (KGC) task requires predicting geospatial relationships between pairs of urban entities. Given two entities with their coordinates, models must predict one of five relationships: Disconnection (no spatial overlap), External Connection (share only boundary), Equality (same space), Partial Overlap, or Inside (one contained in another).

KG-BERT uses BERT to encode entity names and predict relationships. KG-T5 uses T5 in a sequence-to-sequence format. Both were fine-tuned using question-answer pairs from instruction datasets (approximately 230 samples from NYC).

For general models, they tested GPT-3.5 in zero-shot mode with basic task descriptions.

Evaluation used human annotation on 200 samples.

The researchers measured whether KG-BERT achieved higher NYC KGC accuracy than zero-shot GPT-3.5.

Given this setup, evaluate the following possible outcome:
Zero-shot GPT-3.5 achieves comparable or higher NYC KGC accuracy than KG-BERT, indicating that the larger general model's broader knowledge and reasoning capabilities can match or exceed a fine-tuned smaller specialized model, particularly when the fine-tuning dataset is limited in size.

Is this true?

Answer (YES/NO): YES